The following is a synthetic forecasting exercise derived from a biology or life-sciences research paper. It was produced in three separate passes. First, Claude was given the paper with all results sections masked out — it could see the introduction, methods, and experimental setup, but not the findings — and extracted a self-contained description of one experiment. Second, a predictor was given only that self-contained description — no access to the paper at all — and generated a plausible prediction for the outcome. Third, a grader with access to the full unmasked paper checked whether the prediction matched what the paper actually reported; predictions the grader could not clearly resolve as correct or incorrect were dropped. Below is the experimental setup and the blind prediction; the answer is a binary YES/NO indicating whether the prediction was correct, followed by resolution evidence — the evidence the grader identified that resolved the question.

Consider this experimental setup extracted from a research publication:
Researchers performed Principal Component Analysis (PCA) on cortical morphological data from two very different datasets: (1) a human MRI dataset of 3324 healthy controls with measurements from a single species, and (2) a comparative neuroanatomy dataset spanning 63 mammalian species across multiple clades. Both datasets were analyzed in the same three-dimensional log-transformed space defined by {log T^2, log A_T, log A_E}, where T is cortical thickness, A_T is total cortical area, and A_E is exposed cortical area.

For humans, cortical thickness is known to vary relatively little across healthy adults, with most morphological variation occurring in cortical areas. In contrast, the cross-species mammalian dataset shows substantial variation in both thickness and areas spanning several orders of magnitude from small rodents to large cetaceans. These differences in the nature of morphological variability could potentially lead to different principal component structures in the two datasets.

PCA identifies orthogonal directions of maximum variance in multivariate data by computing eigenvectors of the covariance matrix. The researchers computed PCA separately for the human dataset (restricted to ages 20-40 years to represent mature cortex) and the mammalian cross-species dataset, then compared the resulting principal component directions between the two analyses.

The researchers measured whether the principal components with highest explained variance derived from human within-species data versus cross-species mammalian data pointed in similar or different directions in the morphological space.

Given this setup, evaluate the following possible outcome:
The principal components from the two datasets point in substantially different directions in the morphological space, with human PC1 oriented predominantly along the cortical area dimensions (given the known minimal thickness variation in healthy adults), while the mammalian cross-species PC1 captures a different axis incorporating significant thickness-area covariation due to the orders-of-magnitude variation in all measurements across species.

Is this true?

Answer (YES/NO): YES